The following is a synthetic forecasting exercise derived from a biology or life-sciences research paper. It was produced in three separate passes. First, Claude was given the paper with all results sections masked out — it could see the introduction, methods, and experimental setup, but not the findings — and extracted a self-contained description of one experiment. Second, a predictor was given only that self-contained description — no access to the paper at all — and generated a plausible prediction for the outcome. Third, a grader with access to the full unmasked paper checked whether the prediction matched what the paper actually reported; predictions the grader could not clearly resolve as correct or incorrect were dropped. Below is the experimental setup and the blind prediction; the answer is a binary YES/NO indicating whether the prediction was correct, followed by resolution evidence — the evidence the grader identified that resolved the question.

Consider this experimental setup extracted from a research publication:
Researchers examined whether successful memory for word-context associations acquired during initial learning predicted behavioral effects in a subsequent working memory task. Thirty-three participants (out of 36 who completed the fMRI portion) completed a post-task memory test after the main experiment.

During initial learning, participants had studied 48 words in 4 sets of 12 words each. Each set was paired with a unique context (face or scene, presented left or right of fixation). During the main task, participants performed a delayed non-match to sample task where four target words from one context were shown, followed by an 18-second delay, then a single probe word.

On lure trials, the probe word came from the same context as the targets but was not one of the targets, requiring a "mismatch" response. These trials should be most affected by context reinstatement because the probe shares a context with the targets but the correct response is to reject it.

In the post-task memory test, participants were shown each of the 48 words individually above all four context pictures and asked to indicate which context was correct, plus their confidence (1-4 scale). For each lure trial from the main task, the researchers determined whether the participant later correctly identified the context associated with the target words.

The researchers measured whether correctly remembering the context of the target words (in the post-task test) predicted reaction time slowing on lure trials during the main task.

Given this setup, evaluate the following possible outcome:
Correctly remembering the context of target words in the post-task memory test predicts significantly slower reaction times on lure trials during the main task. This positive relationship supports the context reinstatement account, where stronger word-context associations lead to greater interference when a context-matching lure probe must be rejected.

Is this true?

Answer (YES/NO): YES